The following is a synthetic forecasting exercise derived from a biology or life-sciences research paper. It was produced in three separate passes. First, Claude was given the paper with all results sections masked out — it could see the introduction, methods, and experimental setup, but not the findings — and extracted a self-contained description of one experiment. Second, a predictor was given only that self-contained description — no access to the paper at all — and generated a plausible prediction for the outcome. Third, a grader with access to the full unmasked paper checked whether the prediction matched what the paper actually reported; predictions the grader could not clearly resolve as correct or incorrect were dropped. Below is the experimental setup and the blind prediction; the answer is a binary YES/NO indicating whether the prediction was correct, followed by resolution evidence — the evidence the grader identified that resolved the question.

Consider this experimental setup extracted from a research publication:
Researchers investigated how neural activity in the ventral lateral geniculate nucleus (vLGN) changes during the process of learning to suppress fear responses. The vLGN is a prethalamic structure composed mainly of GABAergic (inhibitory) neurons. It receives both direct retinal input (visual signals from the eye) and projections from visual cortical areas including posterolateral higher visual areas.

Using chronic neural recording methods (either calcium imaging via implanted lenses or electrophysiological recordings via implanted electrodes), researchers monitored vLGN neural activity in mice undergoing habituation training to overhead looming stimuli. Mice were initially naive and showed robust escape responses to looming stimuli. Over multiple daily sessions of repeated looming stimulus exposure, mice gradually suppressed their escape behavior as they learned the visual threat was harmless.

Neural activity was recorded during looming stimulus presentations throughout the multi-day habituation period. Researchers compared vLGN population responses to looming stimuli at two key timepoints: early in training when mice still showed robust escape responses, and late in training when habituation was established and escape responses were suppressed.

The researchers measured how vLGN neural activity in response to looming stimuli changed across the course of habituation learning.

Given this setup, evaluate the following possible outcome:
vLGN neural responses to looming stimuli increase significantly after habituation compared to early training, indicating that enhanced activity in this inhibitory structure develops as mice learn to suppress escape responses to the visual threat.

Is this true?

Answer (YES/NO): YES